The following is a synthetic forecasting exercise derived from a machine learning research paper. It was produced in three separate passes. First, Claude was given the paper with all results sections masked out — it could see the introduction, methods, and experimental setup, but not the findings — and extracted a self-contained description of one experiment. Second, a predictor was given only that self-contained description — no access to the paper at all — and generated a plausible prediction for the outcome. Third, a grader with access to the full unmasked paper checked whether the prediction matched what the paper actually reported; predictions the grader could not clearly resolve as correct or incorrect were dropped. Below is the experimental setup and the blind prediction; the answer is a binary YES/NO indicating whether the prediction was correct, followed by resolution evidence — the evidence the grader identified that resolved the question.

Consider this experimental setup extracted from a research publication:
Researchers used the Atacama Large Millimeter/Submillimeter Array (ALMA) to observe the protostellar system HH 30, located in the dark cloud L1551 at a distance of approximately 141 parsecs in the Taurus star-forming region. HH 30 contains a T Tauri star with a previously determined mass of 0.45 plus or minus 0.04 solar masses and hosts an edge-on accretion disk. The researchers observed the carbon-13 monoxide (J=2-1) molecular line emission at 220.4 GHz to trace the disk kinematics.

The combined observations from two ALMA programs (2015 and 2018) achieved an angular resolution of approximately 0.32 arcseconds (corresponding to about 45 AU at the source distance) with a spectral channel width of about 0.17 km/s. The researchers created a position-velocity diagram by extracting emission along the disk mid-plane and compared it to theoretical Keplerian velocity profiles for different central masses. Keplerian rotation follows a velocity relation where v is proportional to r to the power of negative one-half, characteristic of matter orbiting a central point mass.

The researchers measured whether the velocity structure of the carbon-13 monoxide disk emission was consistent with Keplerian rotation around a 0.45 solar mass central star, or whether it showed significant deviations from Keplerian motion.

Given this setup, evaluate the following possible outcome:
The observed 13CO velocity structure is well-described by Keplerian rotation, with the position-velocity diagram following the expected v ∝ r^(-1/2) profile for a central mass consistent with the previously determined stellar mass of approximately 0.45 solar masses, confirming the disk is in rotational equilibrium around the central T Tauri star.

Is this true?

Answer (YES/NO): YES